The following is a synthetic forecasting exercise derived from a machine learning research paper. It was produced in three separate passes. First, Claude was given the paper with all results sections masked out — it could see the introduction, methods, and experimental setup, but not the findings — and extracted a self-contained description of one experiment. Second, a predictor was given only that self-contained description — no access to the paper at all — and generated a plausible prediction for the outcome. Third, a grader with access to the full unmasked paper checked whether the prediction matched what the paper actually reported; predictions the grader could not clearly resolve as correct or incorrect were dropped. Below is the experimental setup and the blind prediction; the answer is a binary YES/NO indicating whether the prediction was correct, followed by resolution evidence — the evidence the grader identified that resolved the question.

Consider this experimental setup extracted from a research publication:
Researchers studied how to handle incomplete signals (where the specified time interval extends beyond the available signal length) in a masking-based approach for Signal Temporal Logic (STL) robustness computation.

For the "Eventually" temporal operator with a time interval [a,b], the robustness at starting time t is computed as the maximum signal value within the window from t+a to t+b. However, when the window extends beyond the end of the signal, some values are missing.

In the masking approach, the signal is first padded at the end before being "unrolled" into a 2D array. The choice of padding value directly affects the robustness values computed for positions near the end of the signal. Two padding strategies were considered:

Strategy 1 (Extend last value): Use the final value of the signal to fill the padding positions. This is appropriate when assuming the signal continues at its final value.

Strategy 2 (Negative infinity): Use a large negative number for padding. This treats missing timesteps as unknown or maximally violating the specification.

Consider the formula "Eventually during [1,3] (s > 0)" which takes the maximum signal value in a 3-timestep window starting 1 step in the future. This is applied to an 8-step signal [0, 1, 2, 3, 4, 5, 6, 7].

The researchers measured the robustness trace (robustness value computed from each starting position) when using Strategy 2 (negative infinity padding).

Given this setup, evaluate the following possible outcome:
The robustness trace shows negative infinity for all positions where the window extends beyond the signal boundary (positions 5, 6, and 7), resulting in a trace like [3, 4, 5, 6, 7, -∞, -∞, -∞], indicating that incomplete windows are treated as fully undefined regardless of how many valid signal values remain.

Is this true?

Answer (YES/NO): YES